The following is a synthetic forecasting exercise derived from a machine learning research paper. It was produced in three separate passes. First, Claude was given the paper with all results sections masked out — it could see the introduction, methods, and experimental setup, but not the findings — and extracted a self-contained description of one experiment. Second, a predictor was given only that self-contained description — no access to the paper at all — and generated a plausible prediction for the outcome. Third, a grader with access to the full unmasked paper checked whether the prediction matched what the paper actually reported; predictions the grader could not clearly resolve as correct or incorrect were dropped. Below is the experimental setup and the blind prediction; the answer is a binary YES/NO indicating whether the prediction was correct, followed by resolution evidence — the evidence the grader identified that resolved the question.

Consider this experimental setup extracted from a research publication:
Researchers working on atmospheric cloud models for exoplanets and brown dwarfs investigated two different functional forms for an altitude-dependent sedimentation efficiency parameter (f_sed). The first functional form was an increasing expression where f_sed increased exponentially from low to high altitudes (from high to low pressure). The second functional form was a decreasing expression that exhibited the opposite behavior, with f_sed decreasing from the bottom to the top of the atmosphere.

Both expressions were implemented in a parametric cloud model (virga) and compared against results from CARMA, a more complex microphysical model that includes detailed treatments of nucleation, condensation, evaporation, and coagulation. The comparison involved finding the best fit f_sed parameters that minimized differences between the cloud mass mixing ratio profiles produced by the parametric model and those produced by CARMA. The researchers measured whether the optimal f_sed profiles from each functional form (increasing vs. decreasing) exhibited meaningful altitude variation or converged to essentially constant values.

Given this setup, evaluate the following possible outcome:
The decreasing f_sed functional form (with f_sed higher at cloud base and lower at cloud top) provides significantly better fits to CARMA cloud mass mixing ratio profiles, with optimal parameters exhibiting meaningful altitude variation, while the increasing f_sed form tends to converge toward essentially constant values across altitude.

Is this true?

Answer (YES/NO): NO